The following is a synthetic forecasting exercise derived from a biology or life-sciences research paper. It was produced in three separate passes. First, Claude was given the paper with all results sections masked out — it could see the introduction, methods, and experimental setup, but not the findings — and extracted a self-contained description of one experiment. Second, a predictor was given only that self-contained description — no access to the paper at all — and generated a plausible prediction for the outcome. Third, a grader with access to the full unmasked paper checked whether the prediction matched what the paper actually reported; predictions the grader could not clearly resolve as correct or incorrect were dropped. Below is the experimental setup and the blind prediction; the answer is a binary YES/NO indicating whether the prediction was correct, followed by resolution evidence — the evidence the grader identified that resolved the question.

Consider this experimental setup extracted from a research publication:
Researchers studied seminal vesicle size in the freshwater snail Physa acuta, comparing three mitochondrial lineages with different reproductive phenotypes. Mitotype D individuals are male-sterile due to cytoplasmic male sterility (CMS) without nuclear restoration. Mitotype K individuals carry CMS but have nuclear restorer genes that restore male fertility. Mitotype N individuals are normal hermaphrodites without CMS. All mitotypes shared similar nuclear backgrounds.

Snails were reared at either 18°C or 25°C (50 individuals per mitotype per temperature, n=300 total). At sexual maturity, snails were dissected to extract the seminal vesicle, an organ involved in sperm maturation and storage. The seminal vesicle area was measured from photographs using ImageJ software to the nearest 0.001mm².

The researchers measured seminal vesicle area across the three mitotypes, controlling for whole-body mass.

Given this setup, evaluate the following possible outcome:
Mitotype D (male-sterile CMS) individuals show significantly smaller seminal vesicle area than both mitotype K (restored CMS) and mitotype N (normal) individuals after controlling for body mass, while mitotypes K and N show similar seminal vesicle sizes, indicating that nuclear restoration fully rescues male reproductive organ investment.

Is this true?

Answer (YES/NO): YES